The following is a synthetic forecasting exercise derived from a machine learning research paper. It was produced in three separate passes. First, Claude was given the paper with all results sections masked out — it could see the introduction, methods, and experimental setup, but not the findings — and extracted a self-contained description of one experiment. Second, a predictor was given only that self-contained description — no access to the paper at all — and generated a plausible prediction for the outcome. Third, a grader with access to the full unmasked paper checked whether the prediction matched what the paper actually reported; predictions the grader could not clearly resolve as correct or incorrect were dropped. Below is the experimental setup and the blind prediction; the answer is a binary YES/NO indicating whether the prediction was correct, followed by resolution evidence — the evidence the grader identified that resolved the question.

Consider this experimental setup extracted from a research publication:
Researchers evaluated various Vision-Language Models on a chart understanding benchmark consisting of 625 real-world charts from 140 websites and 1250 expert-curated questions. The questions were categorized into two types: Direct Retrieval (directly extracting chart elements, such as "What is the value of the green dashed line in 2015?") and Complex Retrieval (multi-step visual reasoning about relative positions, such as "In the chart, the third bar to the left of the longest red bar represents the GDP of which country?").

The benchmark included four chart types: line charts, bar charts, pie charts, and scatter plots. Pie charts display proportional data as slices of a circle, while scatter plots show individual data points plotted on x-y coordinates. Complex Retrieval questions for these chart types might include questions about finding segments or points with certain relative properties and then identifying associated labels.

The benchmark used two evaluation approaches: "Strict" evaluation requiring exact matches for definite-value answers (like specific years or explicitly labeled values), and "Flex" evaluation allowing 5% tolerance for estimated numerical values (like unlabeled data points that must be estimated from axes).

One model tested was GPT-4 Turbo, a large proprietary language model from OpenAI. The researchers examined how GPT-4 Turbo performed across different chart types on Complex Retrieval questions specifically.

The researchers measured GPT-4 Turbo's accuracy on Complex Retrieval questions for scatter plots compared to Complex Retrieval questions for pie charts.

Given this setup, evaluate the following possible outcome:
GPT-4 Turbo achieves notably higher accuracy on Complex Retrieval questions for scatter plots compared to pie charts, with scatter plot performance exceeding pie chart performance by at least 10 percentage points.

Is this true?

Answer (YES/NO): NO